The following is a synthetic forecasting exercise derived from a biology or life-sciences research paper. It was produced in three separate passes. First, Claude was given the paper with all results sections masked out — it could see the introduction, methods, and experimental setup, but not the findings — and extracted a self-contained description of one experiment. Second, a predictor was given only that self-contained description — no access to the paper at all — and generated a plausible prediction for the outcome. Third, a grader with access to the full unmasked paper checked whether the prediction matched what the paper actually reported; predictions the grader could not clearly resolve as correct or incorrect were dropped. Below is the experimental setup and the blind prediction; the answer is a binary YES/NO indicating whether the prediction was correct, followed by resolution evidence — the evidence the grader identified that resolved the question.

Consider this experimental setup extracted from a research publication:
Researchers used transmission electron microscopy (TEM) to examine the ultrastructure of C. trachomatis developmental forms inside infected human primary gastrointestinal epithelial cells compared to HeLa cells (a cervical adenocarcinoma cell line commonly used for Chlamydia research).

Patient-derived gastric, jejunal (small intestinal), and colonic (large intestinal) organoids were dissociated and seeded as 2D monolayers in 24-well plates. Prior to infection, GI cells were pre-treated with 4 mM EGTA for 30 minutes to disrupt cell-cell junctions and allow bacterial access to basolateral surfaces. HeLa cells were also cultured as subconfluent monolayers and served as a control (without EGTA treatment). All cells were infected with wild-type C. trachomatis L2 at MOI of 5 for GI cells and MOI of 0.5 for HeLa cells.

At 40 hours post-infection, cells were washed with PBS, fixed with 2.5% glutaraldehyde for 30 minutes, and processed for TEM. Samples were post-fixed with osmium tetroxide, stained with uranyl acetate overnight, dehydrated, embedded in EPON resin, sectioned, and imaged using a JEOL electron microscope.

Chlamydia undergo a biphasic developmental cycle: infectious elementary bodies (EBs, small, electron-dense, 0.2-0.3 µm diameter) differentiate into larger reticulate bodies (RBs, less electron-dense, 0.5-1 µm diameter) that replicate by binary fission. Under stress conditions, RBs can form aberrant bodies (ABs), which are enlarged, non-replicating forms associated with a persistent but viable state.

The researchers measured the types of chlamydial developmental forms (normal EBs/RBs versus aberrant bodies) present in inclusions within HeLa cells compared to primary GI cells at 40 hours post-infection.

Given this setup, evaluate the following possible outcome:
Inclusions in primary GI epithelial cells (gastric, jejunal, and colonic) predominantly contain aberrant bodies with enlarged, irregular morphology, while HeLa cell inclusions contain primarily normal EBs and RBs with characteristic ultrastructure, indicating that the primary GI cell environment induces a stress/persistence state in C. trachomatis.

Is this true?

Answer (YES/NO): NO